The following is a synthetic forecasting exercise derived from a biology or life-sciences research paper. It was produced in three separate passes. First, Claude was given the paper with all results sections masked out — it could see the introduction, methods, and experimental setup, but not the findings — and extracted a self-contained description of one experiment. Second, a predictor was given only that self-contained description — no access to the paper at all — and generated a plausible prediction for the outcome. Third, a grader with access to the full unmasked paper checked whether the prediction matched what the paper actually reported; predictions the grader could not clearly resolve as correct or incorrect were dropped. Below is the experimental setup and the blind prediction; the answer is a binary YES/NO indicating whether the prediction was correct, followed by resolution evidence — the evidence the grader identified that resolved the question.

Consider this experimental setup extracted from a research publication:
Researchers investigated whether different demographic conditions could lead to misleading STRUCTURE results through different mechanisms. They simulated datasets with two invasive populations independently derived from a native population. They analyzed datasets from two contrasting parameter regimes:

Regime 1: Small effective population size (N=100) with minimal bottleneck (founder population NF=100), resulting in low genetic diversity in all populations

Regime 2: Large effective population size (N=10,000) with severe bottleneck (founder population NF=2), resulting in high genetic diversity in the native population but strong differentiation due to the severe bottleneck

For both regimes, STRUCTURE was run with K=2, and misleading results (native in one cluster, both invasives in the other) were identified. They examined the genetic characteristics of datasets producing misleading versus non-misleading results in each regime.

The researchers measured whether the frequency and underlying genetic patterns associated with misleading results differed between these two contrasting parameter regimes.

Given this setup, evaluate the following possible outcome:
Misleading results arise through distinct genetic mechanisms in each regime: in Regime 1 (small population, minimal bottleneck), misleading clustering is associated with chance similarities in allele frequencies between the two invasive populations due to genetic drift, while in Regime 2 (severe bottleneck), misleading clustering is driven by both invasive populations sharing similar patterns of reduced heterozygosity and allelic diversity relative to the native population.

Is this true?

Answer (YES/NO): NO